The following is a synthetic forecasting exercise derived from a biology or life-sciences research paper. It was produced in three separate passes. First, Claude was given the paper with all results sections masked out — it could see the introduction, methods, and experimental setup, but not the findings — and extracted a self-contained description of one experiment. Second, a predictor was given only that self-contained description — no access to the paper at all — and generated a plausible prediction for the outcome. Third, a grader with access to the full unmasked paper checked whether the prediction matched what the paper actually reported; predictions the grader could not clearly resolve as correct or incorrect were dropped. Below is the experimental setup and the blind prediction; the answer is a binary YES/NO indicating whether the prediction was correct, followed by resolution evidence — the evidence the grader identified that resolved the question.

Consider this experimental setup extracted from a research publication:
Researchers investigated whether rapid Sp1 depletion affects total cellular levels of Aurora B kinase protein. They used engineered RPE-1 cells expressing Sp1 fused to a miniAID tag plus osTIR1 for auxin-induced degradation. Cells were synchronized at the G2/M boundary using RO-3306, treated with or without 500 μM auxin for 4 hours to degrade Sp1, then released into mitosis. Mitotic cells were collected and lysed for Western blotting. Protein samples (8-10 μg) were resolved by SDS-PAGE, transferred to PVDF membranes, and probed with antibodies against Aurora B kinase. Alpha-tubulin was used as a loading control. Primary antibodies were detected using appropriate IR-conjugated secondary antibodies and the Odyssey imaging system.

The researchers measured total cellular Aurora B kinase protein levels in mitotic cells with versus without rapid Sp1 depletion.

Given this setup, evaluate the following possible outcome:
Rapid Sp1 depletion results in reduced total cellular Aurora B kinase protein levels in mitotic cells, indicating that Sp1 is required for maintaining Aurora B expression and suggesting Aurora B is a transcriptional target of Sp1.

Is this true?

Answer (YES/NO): NO